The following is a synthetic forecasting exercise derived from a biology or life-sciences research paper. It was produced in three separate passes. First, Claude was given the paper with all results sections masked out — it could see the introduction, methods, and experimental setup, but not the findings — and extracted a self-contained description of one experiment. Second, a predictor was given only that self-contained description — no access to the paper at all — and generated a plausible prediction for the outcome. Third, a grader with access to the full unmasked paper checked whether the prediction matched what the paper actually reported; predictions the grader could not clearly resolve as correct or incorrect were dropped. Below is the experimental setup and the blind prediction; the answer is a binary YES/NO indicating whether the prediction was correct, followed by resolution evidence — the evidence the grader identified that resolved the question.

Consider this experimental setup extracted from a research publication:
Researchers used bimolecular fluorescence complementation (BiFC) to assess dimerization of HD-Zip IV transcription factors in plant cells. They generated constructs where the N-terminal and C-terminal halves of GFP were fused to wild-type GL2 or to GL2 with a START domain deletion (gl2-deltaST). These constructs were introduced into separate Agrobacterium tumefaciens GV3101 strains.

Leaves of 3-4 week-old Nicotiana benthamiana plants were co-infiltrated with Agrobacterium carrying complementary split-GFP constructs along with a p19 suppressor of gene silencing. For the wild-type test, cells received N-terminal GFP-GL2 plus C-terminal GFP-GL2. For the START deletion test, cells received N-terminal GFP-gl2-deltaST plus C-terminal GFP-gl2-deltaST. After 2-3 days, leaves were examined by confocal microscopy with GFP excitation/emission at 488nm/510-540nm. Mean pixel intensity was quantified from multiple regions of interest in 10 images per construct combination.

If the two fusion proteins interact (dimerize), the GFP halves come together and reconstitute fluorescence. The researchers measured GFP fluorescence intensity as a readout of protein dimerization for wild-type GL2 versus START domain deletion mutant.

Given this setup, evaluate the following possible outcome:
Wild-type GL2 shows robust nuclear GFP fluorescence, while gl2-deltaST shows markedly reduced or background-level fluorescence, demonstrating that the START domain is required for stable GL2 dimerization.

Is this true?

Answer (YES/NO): YES